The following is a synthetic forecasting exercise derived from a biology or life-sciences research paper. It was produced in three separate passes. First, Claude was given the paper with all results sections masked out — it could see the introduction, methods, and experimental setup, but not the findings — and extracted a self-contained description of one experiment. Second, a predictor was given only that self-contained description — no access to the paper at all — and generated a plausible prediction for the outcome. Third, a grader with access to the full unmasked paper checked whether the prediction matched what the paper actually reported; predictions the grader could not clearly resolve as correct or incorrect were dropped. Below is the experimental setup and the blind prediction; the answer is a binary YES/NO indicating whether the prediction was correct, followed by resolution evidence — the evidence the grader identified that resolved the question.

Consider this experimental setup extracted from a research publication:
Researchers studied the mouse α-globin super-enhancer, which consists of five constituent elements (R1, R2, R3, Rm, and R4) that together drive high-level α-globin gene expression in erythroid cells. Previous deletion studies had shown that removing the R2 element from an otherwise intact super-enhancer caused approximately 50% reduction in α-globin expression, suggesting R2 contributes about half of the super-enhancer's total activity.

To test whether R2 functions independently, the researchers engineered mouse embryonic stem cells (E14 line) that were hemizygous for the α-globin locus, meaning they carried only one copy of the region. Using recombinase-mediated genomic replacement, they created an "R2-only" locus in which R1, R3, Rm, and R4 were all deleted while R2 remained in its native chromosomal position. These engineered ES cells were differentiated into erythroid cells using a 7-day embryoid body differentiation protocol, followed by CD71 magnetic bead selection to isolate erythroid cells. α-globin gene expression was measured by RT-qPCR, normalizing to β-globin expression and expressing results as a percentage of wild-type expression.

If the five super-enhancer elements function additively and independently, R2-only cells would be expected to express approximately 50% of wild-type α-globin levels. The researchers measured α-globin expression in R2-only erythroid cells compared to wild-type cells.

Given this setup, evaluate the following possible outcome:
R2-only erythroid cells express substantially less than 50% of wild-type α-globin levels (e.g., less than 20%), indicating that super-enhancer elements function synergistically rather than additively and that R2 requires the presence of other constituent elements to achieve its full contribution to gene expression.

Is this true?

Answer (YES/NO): YES